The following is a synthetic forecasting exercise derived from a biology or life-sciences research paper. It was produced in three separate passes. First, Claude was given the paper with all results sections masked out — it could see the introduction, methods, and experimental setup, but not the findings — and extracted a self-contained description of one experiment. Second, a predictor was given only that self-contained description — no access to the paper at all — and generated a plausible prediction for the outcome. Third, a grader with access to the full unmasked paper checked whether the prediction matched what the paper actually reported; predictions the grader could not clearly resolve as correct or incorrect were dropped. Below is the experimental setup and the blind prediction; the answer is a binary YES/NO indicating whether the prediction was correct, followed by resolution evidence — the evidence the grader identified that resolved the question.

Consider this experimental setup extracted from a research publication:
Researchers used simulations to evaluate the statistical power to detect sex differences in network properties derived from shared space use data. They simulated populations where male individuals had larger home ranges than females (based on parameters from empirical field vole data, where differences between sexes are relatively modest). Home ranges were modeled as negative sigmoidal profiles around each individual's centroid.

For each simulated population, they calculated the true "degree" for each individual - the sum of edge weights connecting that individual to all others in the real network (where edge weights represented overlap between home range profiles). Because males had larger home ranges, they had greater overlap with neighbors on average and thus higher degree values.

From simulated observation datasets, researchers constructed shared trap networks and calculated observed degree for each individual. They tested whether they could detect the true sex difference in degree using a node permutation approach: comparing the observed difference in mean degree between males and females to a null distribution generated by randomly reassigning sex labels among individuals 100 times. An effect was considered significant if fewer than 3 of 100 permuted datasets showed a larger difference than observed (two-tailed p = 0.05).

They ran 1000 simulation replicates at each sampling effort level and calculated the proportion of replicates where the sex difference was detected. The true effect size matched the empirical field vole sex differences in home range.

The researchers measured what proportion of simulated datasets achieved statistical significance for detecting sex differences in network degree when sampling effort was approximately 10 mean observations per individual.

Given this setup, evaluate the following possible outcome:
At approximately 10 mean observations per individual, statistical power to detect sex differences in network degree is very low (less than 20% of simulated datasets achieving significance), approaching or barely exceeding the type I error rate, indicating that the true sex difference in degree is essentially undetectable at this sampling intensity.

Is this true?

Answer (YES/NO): NO